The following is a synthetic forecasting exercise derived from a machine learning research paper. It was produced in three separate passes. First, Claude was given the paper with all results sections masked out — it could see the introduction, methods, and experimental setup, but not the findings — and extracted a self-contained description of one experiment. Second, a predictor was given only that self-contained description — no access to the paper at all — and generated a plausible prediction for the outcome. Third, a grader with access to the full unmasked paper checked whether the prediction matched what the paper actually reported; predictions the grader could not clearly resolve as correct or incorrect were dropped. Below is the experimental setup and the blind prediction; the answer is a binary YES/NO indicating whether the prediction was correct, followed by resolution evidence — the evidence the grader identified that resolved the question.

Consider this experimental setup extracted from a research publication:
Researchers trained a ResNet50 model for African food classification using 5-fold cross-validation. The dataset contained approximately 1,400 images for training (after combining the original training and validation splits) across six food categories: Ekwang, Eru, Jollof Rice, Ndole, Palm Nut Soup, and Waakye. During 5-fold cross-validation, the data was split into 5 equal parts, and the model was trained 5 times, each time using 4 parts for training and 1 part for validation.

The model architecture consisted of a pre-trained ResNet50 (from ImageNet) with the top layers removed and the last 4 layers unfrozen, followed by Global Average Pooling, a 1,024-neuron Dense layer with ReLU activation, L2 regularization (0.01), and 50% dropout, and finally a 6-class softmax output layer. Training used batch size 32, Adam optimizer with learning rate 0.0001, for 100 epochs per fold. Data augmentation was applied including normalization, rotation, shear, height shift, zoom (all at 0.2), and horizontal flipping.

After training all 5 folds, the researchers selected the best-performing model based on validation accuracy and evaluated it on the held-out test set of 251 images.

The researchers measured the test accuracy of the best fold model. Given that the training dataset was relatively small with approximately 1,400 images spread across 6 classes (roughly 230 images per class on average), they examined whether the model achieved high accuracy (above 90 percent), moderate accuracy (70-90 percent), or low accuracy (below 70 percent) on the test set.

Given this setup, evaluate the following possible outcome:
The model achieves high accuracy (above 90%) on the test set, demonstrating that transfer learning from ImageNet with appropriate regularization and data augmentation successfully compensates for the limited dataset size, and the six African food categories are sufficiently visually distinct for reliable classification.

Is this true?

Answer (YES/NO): NO